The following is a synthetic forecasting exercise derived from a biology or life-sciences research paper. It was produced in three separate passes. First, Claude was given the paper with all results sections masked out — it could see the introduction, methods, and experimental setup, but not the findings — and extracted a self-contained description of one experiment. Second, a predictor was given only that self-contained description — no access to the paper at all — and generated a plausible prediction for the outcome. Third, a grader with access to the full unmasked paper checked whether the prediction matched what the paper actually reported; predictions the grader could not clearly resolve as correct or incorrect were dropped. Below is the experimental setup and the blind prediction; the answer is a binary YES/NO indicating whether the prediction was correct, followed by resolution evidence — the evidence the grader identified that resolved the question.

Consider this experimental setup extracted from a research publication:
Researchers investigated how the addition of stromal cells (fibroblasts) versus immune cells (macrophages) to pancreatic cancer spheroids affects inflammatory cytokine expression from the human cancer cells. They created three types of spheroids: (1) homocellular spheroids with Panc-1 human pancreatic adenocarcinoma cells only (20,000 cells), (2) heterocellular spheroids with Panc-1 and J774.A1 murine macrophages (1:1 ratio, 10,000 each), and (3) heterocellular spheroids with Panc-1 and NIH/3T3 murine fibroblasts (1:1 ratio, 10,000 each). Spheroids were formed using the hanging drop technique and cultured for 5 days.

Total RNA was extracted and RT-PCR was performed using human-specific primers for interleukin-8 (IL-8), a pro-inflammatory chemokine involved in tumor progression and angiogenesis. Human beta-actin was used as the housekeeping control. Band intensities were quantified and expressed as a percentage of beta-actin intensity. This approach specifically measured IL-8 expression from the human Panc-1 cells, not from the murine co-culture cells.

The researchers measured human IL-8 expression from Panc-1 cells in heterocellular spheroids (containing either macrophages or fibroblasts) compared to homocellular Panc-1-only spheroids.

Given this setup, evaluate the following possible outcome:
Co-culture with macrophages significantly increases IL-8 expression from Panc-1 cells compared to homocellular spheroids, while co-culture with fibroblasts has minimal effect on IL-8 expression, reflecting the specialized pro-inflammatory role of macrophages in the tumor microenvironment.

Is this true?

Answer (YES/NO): NO